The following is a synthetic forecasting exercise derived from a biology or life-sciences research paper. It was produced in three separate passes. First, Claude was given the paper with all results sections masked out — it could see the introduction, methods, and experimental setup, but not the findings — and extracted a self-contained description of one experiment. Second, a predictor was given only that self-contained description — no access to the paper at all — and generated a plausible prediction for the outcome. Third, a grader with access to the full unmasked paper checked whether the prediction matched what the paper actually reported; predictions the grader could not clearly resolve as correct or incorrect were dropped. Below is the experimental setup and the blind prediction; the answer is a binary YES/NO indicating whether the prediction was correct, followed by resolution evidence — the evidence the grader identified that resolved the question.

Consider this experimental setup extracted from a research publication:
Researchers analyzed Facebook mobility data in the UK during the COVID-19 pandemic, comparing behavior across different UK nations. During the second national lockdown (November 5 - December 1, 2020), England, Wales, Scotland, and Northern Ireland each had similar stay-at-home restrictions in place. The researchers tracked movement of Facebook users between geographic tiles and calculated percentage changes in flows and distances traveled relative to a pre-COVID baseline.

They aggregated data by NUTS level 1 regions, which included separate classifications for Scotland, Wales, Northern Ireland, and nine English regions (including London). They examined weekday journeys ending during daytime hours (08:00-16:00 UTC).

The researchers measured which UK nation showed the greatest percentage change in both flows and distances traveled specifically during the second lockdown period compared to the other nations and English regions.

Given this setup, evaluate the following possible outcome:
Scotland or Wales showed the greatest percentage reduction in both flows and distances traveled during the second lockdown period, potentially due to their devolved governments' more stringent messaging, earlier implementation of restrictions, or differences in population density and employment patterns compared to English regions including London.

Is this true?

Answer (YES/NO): YES